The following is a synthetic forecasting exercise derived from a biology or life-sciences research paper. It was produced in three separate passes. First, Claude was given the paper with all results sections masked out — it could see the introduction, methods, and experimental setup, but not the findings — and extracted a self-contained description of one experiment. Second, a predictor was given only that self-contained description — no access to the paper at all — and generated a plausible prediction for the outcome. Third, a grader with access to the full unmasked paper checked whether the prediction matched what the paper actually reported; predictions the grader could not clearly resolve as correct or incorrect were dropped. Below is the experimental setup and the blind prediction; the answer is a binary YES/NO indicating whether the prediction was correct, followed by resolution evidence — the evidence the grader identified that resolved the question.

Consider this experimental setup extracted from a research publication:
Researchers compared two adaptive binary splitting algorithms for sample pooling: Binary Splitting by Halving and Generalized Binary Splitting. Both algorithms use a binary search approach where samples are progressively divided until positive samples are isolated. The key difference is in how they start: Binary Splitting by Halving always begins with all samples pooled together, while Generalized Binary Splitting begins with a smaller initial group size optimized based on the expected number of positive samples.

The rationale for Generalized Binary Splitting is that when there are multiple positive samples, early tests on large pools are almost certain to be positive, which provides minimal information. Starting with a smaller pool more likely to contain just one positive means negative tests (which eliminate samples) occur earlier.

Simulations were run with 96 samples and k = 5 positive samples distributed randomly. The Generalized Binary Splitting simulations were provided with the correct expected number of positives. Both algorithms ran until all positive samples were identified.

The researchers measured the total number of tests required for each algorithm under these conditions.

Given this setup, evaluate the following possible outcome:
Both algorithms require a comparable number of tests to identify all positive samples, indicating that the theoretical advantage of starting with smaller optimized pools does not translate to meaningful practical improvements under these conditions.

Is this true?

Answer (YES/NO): NO